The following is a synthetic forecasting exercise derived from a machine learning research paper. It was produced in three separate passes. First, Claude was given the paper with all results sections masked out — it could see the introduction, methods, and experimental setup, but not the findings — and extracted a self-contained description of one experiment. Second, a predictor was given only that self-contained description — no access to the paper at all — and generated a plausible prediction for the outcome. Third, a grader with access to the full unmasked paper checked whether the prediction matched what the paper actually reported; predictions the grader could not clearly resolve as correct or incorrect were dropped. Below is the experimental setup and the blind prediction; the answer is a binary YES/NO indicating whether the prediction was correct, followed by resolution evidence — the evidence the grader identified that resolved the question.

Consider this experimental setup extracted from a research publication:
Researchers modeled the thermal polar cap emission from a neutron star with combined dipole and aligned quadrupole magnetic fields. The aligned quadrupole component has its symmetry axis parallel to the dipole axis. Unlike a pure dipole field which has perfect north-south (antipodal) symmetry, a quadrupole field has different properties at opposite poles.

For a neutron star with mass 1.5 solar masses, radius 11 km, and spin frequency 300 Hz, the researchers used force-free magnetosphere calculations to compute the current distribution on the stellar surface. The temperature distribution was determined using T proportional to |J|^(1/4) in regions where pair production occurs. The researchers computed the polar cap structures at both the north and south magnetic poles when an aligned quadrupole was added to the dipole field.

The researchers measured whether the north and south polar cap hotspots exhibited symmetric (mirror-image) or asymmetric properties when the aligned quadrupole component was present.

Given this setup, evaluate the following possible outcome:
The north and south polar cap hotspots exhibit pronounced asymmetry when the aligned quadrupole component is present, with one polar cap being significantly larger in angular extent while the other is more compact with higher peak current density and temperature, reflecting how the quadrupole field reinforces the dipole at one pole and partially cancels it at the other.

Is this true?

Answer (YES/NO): YES